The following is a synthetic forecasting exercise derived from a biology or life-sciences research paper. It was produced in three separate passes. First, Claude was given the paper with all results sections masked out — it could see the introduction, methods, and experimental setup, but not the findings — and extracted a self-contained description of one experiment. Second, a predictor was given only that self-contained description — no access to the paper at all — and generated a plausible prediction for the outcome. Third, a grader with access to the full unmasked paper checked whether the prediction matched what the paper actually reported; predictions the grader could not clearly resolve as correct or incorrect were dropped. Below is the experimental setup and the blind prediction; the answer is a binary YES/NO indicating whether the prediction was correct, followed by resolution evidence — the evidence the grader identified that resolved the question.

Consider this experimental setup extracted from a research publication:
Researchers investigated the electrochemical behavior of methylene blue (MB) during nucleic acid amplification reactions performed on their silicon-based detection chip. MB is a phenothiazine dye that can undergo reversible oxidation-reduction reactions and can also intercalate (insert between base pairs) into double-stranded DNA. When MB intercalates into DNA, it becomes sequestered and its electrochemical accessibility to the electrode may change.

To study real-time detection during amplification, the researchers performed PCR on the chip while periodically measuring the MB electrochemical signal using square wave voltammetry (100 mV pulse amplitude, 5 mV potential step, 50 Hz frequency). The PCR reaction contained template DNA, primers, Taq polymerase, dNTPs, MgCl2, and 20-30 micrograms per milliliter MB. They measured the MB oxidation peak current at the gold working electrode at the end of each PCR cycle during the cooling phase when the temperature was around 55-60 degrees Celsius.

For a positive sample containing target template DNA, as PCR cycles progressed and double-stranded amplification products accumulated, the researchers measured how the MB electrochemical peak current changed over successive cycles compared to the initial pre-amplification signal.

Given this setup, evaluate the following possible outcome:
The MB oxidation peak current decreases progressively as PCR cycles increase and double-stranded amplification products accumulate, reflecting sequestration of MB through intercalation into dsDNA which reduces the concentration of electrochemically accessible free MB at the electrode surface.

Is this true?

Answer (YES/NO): YES